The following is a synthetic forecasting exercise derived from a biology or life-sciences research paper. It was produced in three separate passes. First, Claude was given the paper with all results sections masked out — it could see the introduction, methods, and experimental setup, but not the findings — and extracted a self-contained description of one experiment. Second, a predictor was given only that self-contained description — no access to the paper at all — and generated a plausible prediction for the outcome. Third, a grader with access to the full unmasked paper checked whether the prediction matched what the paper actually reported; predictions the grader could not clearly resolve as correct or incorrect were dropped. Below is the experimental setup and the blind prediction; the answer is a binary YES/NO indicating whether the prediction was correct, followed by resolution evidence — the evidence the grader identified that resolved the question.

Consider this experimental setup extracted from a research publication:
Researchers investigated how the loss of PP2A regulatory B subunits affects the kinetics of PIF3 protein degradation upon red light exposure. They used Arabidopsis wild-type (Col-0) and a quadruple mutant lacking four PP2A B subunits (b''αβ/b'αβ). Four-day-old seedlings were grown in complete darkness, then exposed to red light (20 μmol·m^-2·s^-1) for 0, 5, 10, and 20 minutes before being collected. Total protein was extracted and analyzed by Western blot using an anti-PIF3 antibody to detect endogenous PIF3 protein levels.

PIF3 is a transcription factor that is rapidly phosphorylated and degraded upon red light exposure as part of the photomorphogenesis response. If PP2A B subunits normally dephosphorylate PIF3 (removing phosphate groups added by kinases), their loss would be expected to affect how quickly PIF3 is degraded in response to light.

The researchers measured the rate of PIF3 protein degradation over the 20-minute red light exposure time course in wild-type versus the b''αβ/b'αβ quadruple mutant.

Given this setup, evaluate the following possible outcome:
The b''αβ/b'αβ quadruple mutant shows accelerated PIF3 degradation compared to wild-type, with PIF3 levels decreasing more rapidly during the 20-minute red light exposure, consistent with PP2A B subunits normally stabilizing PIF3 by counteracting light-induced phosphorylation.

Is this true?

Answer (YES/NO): YES